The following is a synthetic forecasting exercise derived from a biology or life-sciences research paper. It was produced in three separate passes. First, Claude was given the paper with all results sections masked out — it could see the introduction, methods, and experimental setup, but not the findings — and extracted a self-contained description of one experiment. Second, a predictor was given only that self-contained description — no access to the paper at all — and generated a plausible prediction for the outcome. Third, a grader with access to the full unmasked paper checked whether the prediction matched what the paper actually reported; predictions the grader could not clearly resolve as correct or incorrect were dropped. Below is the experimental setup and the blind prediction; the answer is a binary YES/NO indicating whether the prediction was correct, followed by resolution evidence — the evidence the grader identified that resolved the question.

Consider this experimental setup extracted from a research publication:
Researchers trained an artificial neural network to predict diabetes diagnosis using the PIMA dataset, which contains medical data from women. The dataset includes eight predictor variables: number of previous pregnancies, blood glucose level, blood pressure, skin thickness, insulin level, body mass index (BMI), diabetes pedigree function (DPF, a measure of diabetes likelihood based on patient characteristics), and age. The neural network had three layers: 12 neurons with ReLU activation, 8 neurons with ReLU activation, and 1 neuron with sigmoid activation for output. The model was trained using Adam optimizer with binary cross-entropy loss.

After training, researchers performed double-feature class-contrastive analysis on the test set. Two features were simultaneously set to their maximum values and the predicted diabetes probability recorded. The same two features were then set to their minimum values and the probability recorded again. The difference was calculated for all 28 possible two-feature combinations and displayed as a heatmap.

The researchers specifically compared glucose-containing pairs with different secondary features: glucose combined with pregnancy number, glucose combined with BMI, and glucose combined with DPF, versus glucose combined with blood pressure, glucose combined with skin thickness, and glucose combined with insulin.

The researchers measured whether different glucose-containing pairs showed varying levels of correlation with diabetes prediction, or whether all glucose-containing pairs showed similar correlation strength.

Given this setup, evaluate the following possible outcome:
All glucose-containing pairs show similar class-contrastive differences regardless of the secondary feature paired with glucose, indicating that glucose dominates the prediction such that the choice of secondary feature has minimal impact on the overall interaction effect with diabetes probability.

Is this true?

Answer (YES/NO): NO